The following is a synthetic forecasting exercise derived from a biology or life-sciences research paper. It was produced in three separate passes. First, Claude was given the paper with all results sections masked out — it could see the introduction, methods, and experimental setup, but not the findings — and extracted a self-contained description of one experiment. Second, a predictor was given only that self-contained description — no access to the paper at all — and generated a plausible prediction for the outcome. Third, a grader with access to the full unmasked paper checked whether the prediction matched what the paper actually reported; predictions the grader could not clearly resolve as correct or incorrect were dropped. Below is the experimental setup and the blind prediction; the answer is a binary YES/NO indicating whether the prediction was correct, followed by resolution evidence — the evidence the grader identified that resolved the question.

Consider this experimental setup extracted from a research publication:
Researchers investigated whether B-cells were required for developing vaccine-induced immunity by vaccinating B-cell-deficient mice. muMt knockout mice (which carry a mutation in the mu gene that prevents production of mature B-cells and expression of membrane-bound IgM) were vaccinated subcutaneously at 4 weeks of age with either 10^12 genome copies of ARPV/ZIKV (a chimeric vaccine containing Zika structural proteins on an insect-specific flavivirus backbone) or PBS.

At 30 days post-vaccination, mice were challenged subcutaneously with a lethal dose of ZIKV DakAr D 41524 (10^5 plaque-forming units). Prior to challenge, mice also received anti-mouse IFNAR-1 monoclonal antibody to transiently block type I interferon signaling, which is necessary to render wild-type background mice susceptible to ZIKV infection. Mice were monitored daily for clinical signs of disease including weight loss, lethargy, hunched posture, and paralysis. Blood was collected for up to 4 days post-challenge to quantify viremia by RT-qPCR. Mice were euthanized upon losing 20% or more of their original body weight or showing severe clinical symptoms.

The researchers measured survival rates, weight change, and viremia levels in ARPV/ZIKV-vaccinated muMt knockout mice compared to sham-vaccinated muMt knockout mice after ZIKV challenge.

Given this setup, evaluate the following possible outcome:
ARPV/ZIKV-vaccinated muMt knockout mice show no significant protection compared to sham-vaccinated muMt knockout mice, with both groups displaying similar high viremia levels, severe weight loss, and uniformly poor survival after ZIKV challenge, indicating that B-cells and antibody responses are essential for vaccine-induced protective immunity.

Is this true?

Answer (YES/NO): NO